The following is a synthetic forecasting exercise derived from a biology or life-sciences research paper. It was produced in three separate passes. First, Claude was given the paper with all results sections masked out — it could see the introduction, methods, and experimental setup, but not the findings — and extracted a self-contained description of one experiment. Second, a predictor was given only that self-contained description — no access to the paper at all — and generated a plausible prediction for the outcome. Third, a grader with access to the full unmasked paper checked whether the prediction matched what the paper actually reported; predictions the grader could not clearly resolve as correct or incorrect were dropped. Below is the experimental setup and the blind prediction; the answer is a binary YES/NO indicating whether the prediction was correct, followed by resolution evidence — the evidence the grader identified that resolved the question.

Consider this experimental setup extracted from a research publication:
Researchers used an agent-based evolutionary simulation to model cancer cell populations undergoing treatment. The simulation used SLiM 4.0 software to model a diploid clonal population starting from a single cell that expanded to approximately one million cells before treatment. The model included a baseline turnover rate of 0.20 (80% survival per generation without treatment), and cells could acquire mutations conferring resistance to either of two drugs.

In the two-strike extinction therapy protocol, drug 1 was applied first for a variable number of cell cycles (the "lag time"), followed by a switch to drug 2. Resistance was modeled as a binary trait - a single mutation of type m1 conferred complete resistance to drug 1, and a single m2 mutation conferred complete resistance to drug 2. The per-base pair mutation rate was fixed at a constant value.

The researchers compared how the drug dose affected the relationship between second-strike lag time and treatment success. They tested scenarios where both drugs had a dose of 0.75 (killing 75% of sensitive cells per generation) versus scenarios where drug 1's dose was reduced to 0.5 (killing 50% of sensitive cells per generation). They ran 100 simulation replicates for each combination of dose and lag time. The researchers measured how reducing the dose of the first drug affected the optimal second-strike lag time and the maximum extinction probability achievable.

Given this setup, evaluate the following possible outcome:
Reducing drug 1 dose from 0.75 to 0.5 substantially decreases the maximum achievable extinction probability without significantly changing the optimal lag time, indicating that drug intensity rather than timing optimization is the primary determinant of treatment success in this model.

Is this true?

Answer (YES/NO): NO